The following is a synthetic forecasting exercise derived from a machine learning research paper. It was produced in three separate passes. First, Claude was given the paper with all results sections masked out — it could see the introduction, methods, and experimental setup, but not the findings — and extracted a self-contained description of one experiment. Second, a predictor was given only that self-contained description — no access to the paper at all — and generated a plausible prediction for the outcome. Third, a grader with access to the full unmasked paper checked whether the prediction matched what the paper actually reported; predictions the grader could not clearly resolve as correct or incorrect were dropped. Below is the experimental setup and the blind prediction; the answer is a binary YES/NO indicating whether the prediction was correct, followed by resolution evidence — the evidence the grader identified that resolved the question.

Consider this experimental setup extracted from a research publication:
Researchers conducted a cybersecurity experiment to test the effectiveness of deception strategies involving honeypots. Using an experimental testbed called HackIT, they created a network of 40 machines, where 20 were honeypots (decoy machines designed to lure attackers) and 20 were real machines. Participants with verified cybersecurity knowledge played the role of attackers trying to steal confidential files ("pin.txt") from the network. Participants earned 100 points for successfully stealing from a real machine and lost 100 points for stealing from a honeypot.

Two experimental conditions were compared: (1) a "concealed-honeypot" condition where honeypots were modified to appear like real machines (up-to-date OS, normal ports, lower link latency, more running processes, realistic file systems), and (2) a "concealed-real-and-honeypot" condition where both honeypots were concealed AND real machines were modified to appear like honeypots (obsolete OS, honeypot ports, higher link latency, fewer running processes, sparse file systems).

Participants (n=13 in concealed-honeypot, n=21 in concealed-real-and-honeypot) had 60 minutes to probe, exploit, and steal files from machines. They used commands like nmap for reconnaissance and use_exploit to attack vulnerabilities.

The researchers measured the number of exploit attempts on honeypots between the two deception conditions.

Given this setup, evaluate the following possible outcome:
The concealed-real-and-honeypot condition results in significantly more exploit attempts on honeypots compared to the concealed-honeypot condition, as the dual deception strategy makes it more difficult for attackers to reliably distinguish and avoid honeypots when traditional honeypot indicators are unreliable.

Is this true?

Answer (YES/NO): NO